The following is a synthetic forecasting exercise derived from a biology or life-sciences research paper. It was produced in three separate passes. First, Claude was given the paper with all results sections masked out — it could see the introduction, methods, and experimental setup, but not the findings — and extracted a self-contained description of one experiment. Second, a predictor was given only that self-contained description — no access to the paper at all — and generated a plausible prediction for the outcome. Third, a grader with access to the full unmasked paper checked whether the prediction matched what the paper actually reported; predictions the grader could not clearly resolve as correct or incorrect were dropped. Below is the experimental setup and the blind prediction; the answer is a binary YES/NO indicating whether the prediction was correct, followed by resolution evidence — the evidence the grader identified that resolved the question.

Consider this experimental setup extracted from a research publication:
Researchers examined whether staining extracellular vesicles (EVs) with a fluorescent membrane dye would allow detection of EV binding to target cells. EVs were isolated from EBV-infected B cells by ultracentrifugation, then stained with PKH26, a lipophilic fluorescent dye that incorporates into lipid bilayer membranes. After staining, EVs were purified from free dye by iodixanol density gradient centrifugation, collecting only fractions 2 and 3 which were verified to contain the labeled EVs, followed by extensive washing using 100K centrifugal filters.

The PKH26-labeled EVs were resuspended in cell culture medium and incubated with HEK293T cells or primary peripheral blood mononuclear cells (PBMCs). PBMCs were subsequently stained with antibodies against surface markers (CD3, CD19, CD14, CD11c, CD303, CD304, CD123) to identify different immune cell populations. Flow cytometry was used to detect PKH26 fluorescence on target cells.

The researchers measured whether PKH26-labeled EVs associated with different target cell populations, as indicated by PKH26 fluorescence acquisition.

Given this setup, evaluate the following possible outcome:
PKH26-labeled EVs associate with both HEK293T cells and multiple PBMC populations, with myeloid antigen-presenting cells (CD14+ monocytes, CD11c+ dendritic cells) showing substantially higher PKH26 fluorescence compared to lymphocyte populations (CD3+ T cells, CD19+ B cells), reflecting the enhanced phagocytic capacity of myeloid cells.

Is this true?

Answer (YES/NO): NO